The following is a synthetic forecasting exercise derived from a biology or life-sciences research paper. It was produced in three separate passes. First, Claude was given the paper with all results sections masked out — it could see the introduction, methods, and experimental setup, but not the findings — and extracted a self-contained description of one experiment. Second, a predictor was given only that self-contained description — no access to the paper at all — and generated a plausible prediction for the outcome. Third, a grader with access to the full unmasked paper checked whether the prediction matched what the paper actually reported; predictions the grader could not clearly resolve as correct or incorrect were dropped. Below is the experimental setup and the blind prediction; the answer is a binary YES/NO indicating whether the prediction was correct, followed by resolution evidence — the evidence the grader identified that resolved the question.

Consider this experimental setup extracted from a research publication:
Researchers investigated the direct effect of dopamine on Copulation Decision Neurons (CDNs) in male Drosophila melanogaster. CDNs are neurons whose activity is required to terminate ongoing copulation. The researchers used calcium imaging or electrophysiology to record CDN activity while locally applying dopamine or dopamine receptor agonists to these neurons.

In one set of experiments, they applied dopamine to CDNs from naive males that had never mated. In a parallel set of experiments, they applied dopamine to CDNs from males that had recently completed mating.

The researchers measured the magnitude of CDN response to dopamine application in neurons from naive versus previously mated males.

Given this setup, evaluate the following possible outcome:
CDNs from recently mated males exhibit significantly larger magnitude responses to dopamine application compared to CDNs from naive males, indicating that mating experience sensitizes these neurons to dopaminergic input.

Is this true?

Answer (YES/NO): NO